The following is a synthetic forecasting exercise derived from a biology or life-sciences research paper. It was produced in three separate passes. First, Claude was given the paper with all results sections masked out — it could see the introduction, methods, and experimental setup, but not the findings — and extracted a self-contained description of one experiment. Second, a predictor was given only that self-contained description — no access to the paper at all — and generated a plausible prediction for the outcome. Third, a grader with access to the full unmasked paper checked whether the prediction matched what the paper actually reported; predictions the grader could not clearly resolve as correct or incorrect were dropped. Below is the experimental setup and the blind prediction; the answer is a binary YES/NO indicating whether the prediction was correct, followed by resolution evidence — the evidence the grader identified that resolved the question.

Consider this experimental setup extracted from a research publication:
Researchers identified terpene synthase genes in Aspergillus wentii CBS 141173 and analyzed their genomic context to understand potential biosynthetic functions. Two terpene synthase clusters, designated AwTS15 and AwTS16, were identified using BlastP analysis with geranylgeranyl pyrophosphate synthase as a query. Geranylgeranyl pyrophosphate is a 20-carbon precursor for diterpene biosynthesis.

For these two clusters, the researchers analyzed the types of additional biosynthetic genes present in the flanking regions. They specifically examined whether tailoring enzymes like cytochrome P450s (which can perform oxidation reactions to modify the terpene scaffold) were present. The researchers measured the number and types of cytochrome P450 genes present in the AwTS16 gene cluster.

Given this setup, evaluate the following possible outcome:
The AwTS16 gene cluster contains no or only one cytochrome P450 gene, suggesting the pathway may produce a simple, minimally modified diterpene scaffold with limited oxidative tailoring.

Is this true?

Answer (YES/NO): NO